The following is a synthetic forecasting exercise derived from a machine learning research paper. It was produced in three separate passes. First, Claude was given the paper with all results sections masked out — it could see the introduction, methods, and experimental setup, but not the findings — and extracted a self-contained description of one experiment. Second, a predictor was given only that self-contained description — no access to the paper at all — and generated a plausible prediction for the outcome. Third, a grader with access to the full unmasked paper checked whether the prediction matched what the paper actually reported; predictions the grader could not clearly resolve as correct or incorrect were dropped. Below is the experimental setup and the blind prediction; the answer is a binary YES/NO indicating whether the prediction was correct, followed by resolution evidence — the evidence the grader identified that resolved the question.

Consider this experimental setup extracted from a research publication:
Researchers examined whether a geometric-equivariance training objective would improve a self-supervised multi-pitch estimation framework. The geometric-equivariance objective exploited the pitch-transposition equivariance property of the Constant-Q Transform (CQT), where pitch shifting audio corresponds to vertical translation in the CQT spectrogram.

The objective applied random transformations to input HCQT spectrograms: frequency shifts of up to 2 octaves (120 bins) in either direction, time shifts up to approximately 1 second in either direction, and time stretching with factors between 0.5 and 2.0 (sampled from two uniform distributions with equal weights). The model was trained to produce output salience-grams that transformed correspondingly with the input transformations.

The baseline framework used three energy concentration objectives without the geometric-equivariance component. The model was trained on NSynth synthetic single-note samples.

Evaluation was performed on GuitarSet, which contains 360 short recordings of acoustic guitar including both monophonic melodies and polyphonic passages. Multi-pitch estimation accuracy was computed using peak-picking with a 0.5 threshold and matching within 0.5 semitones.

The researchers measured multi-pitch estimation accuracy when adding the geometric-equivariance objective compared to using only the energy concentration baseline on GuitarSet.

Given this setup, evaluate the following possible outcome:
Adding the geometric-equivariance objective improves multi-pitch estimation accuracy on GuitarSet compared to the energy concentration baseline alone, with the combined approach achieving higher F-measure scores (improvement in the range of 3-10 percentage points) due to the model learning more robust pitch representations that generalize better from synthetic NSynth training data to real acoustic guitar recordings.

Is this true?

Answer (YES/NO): NO